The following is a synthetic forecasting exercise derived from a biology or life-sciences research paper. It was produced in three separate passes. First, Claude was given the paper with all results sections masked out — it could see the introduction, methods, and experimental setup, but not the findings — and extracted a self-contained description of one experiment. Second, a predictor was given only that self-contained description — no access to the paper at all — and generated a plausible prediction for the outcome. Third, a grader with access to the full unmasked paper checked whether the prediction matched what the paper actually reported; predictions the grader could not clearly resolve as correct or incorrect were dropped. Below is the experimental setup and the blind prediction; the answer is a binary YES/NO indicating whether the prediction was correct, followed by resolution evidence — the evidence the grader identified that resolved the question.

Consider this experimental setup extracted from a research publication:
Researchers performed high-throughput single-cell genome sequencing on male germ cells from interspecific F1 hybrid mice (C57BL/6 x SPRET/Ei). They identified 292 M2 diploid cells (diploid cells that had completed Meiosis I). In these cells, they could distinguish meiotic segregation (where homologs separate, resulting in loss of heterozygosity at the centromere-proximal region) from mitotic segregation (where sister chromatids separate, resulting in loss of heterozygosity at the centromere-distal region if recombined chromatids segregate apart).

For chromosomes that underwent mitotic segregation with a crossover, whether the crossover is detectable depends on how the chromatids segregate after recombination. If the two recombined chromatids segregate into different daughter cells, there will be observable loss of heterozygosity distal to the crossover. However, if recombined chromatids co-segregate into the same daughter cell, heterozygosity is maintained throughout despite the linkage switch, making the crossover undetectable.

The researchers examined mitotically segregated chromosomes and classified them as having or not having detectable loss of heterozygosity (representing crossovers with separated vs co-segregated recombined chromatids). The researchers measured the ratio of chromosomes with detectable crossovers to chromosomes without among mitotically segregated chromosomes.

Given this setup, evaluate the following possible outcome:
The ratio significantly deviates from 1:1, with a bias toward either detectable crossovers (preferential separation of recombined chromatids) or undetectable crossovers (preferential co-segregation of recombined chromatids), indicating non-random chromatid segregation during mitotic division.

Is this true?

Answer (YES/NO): NO